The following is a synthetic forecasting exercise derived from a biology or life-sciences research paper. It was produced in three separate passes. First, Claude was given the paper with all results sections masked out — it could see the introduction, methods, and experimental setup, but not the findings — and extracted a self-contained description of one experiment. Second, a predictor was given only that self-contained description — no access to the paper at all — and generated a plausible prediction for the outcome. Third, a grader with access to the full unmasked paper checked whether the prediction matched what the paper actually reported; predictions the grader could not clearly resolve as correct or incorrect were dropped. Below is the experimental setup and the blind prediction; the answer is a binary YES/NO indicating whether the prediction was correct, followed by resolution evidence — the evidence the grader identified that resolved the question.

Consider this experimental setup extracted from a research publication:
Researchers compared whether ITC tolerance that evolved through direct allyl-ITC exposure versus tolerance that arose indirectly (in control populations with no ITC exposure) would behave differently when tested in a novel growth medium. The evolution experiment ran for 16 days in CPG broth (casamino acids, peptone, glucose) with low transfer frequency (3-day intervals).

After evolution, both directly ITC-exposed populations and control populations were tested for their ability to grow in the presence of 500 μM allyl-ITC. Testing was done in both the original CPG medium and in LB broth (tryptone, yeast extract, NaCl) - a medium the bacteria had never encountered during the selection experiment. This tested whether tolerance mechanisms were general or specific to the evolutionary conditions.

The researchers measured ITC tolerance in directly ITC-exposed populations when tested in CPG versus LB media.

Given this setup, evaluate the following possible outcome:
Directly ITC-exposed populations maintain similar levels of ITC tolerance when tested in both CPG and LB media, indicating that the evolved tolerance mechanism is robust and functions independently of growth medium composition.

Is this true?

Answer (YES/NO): YES